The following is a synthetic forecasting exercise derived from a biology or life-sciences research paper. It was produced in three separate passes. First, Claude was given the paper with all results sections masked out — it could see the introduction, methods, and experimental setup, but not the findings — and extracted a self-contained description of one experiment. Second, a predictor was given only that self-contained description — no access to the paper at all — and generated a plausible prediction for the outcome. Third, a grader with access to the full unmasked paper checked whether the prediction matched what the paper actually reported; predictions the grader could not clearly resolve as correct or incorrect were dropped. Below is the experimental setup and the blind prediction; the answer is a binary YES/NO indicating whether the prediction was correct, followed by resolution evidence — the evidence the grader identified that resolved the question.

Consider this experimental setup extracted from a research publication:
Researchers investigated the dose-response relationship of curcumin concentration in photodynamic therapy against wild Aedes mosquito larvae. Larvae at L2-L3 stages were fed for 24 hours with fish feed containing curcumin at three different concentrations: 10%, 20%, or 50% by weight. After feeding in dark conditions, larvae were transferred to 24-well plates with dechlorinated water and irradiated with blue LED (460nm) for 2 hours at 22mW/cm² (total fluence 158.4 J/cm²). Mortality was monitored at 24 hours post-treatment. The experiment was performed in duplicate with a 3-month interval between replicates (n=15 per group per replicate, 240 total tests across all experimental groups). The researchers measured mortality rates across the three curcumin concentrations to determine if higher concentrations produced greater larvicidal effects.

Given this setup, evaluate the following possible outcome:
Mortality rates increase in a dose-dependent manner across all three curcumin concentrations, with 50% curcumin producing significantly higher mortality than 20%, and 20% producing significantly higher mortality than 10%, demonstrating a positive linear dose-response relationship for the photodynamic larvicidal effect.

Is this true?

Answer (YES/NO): NO